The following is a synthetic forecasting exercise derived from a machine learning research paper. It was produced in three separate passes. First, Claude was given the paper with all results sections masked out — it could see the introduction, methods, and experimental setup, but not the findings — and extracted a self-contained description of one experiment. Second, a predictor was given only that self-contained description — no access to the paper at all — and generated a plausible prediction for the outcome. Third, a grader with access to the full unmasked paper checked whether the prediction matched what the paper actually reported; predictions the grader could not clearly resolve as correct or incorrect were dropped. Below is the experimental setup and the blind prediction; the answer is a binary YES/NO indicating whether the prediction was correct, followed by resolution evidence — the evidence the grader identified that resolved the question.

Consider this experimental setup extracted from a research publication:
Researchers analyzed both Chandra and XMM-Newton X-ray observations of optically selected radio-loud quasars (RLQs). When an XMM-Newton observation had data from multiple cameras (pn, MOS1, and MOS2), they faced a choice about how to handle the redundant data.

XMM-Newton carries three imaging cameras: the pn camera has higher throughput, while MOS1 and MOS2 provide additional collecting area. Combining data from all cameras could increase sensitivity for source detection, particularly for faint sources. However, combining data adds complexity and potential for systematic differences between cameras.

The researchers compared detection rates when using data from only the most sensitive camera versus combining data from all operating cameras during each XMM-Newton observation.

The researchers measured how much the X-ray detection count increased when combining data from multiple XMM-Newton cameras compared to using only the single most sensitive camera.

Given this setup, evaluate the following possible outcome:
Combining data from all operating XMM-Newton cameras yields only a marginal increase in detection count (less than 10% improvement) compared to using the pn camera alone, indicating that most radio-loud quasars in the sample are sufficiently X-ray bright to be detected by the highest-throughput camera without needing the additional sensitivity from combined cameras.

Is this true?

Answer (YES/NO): YES